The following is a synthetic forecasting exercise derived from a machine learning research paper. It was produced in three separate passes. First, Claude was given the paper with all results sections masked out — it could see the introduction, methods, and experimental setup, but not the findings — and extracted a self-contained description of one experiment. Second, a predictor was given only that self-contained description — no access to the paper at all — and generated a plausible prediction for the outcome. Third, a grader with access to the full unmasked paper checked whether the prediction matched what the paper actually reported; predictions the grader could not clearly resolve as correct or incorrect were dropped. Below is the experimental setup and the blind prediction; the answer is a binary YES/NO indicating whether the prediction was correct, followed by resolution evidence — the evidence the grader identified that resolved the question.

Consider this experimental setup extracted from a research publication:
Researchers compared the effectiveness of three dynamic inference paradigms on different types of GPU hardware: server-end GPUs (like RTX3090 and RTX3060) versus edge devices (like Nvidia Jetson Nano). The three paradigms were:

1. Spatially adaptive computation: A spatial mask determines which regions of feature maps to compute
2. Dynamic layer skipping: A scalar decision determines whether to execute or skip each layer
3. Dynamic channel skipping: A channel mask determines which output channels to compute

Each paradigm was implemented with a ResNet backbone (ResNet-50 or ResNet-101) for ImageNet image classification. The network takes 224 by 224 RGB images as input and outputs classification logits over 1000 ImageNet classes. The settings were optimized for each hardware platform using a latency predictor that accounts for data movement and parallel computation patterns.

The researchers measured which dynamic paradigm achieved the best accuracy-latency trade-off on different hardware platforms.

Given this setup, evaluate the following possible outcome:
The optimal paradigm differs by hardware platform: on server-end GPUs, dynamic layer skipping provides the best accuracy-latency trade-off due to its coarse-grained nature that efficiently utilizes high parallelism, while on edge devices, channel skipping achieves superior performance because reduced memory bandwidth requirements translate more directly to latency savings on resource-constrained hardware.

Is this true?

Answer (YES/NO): YES